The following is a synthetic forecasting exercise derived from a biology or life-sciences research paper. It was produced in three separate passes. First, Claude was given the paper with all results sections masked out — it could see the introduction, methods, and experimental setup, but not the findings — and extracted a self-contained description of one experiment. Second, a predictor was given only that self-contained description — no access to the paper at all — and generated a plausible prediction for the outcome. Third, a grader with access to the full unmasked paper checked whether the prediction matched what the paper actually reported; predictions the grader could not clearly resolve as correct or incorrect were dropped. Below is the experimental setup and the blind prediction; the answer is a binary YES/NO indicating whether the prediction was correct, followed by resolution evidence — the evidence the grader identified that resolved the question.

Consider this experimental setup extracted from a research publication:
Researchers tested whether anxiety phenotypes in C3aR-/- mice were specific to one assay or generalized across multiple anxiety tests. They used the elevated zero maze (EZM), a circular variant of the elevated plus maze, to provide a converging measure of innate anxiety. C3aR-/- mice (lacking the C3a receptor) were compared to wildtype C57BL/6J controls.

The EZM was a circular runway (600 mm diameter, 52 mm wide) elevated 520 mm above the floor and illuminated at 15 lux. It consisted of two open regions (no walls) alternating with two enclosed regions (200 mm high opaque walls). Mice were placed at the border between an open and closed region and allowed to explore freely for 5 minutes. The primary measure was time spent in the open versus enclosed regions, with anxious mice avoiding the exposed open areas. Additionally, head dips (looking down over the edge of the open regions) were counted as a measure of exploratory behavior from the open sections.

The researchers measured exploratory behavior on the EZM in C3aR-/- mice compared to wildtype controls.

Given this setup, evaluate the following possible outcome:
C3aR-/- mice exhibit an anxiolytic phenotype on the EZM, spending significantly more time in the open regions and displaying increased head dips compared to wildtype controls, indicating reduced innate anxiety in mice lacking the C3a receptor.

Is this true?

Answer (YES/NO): NO